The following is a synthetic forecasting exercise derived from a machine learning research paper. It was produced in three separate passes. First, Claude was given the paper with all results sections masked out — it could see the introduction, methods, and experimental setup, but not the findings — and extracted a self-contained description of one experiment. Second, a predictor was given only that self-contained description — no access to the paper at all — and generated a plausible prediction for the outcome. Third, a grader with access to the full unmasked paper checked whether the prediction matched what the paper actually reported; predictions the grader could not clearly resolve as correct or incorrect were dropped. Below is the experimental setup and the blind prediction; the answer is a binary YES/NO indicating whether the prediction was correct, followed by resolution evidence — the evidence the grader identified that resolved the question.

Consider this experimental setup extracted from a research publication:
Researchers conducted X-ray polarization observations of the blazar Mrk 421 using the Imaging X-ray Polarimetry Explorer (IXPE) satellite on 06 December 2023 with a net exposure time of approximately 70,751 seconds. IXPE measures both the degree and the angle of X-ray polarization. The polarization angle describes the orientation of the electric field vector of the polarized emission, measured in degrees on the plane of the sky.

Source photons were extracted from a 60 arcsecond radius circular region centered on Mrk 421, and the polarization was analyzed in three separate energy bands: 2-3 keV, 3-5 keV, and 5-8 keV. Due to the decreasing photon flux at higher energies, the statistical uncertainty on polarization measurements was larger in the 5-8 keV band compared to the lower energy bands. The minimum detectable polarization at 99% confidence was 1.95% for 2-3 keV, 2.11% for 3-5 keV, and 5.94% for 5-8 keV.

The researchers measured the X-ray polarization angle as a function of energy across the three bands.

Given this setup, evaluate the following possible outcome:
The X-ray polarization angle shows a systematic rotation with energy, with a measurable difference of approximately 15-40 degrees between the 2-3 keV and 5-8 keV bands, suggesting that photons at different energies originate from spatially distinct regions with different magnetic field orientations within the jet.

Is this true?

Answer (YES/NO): NO